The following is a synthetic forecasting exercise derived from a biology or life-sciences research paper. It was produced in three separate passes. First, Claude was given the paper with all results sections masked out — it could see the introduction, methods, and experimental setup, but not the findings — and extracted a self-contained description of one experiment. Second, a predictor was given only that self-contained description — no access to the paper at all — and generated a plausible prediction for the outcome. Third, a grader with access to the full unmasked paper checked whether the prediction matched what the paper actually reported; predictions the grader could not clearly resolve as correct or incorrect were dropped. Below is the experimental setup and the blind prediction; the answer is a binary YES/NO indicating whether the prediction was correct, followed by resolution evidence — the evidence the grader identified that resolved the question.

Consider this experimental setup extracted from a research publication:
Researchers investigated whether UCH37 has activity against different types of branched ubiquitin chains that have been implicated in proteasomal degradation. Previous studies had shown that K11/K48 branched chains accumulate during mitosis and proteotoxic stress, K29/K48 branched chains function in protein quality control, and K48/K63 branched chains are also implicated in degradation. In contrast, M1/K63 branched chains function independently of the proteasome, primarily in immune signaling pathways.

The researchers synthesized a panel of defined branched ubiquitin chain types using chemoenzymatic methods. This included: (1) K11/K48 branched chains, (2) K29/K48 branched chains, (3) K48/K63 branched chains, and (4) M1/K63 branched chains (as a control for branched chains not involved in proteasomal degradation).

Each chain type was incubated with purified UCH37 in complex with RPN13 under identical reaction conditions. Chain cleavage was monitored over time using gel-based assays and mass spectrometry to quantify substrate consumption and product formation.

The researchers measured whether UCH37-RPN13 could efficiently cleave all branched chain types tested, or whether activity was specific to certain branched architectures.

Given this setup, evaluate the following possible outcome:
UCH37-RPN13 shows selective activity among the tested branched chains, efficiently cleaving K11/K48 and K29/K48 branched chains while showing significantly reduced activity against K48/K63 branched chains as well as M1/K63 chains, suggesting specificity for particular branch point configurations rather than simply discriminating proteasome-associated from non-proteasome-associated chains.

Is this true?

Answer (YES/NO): NO